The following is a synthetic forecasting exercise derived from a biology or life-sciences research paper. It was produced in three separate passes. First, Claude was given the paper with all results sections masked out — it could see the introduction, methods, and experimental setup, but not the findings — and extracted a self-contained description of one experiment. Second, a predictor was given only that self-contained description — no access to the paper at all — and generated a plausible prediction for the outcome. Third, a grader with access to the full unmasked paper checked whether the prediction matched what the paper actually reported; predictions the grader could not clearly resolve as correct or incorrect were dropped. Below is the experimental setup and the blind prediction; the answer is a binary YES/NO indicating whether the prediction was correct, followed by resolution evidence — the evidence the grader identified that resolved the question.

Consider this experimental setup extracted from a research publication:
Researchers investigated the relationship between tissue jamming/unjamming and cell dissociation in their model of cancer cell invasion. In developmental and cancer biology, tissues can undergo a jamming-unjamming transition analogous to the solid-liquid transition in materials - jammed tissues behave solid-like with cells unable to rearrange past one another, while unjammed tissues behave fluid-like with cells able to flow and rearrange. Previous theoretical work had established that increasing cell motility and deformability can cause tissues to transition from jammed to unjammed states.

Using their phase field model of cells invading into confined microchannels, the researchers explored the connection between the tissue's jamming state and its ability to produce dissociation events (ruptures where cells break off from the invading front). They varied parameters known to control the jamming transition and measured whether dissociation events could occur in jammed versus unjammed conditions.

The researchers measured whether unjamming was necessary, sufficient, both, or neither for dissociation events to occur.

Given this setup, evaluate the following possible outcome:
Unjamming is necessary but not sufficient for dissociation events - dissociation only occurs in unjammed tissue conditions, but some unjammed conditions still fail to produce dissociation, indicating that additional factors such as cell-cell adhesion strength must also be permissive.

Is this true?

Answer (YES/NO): YES